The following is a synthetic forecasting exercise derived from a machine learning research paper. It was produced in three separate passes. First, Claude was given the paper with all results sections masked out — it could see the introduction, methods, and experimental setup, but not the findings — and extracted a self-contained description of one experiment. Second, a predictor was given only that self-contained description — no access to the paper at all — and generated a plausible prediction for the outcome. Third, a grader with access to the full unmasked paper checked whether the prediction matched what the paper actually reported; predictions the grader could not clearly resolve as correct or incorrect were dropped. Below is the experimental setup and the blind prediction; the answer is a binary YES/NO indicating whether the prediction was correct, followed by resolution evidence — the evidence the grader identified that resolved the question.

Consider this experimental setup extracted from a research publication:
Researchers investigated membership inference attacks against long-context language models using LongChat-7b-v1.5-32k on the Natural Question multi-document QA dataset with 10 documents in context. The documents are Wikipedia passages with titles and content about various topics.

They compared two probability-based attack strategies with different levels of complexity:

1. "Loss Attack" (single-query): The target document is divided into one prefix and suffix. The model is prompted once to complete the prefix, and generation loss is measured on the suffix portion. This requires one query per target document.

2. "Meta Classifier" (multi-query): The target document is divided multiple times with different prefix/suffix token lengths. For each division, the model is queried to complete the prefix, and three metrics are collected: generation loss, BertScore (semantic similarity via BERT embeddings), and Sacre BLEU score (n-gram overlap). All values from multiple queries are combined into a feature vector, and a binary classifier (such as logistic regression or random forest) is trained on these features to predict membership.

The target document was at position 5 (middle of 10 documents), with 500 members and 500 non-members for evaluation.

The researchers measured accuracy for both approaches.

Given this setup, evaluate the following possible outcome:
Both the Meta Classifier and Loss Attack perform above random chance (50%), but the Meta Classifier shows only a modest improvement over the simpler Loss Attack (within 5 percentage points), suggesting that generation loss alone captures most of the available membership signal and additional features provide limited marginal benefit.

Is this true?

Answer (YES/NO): YES